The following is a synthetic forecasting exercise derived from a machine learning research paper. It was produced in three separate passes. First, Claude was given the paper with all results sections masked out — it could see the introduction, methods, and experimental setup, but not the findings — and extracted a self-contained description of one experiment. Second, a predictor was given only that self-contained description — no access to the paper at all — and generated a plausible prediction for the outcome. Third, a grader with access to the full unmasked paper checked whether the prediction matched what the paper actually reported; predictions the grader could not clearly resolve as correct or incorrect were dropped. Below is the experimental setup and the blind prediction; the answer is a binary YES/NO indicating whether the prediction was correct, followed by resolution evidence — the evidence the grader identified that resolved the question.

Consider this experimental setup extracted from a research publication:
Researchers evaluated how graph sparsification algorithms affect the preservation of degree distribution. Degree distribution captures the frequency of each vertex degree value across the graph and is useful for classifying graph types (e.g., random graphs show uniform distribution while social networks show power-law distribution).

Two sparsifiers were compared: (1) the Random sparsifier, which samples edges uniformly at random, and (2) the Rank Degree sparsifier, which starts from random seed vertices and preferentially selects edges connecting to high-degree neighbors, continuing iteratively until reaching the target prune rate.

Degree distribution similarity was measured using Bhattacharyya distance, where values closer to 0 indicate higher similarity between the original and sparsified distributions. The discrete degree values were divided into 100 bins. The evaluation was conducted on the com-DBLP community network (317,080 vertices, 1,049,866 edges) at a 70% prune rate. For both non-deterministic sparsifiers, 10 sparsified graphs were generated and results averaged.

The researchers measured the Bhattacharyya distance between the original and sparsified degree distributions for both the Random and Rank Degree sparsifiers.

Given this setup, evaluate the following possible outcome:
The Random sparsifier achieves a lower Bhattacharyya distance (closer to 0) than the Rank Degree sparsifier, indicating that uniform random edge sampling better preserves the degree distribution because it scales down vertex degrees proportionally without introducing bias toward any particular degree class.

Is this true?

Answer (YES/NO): YES